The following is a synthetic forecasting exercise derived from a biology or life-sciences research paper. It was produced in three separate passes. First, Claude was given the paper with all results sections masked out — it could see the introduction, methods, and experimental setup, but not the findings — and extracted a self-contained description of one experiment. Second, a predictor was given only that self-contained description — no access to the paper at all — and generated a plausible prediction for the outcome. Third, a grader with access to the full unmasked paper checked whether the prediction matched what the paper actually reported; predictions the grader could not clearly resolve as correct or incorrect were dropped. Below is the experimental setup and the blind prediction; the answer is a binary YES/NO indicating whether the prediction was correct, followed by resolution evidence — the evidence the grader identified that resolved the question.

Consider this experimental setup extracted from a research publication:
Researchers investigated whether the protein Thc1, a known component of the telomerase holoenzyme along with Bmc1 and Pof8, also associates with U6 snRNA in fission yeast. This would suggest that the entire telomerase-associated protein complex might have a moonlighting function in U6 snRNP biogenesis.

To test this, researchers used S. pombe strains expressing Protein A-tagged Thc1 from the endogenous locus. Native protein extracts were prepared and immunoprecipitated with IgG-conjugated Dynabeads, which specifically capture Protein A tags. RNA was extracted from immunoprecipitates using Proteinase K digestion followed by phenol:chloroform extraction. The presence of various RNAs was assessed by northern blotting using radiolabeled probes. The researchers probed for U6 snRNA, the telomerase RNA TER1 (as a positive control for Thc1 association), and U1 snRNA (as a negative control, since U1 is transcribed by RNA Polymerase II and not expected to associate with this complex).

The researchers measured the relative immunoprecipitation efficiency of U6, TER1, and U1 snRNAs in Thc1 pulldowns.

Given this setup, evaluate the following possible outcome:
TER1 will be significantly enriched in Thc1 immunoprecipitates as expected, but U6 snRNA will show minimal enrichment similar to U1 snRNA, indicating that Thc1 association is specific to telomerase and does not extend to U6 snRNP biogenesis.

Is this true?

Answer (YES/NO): NO